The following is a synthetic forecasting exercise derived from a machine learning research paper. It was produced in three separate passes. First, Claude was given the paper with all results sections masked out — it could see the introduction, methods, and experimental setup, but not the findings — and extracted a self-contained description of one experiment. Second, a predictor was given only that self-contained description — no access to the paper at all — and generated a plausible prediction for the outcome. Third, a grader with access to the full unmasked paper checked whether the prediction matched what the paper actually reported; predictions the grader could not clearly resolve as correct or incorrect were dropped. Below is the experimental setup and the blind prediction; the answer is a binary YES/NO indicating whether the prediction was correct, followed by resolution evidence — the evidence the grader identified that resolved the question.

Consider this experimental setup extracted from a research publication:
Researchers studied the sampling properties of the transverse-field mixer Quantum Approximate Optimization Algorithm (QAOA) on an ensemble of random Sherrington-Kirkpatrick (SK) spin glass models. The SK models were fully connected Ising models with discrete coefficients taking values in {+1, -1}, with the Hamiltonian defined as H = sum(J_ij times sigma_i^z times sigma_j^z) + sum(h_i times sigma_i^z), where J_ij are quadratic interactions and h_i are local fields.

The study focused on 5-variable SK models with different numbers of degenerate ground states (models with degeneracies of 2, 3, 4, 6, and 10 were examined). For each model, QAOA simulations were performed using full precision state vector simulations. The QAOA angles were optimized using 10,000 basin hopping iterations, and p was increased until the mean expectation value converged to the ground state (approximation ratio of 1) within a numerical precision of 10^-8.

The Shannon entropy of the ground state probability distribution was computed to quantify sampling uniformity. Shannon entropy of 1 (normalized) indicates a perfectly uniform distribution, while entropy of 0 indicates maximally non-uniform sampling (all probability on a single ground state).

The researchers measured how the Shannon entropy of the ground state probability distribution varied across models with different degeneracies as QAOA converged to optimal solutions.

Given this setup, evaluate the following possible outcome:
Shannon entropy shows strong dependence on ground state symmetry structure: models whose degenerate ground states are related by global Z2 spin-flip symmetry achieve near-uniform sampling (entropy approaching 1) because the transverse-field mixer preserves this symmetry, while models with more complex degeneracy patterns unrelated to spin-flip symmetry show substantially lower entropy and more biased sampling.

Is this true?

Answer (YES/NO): NO